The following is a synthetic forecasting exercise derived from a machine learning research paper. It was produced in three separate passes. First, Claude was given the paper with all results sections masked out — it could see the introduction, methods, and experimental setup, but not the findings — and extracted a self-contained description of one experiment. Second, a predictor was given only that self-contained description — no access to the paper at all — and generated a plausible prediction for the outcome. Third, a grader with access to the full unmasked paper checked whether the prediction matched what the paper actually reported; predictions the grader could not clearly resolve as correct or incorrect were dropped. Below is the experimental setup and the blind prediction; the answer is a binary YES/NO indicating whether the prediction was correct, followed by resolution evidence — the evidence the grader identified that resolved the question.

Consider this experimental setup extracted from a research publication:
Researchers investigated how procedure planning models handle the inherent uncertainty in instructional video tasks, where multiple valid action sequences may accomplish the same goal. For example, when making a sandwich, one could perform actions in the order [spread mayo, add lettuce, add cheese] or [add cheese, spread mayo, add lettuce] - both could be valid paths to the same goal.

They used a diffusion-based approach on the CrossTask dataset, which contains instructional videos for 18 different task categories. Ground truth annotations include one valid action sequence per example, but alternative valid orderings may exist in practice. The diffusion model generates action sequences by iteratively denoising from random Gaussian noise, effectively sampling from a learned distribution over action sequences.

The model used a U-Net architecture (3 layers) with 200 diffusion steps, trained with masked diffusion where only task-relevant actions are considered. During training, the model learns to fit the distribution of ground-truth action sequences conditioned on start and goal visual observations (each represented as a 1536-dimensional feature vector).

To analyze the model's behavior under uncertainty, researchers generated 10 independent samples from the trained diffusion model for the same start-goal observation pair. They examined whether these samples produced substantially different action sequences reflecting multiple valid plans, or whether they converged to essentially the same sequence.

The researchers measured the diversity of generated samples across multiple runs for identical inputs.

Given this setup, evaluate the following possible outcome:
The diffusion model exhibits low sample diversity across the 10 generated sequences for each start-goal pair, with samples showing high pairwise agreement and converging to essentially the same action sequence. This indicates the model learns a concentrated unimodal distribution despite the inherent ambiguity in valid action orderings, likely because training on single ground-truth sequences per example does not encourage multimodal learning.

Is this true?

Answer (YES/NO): NO